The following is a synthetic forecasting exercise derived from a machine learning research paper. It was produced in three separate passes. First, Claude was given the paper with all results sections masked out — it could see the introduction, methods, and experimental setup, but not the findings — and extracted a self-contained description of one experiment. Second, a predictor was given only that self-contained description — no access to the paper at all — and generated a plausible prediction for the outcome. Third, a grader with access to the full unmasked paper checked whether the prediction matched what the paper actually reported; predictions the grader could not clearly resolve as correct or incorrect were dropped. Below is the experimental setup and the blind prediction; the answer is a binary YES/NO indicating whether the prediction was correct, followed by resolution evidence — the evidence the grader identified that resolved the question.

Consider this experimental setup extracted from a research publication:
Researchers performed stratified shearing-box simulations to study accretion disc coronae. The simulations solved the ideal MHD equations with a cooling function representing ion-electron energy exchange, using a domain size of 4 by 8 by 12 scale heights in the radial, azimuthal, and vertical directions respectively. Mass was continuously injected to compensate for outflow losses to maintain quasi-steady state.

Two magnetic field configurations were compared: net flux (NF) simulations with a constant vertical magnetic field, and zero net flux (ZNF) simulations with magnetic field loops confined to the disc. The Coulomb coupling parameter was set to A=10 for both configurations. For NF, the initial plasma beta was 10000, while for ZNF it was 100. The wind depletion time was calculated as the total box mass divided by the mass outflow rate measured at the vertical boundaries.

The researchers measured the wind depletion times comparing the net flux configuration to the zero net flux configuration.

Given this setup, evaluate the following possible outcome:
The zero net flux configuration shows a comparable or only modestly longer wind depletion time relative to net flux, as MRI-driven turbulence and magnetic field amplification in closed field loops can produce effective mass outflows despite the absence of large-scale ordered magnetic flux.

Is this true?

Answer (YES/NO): NO